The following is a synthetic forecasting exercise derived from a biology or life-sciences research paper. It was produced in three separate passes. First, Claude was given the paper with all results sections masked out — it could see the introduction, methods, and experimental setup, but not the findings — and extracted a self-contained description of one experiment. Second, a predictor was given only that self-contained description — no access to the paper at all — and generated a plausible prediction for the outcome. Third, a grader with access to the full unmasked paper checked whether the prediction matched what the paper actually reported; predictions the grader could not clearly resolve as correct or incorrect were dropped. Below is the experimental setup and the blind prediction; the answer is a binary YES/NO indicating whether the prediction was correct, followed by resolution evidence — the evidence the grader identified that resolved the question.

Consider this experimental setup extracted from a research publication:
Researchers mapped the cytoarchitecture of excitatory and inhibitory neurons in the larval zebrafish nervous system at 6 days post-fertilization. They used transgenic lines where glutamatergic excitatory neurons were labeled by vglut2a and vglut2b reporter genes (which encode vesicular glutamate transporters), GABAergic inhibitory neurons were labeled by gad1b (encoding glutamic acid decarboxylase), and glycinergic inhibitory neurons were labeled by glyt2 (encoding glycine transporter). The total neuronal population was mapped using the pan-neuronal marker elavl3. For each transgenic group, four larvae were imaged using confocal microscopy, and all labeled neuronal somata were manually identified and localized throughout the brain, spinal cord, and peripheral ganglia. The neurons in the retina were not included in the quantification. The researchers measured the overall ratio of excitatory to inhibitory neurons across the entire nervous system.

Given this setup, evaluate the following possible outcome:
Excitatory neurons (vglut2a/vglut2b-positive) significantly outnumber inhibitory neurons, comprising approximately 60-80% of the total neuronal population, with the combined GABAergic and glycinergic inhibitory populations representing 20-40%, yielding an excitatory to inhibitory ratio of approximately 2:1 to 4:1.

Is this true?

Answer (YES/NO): NO